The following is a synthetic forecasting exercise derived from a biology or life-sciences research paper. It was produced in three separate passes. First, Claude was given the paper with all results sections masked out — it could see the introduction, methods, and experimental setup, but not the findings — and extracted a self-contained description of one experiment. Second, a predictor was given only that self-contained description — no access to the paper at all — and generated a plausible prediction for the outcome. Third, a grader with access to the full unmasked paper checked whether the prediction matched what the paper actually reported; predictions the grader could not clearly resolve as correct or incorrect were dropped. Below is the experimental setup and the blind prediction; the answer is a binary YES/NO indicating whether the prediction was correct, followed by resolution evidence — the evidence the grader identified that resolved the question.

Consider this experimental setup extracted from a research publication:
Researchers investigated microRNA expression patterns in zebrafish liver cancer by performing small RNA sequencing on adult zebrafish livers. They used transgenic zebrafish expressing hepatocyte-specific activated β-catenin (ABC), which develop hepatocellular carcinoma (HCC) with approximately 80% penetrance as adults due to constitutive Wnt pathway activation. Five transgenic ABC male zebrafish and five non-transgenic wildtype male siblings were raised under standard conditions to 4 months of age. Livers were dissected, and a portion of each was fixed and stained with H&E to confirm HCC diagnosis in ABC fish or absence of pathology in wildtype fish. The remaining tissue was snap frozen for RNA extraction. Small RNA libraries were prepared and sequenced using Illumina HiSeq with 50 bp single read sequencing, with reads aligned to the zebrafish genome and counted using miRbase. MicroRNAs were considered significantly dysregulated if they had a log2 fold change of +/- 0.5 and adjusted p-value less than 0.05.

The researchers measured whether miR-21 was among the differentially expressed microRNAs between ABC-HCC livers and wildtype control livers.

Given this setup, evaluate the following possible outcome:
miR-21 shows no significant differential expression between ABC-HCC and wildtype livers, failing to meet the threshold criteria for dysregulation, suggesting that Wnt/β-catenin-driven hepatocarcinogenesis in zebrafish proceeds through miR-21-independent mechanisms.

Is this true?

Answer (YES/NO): NO